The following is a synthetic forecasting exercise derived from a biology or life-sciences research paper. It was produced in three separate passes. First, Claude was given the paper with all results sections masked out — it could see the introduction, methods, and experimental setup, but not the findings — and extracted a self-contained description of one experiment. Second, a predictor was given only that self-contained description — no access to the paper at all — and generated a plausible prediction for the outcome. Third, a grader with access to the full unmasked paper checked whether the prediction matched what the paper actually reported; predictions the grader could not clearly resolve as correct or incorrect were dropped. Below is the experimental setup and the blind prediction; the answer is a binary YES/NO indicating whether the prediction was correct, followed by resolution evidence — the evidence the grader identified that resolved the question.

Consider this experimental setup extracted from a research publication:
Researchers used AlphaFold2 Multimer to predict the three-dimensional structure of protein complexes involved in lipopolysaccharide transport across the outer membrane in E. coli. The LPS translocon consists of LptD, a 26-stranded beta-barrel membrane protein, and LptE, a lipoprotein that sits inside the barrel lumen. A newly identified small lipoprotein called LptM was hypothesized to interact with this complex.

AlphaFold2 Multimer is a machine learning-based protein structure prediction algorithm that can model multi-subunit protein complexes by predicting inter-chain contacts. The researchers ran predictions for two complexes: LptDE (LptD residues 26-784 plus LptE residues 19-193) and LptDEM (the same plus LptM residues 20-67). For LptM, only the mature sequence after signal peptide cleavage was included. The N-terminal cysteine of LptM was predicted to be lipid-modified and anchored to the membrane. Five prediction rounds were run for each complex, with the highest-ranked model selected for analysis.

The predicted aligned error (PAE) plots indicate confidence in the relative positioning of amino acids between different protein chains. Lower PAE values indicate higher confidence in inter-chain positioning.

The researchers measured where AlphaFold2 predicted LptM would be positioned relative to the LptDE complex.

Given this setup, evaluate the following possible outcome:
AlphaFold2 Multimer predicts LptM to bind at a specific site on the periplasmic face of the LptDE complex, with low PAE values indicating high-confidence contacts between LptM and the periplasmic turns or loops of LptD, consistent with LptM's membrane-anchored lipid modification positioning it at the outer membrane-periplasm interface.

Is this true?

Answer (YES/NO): NO